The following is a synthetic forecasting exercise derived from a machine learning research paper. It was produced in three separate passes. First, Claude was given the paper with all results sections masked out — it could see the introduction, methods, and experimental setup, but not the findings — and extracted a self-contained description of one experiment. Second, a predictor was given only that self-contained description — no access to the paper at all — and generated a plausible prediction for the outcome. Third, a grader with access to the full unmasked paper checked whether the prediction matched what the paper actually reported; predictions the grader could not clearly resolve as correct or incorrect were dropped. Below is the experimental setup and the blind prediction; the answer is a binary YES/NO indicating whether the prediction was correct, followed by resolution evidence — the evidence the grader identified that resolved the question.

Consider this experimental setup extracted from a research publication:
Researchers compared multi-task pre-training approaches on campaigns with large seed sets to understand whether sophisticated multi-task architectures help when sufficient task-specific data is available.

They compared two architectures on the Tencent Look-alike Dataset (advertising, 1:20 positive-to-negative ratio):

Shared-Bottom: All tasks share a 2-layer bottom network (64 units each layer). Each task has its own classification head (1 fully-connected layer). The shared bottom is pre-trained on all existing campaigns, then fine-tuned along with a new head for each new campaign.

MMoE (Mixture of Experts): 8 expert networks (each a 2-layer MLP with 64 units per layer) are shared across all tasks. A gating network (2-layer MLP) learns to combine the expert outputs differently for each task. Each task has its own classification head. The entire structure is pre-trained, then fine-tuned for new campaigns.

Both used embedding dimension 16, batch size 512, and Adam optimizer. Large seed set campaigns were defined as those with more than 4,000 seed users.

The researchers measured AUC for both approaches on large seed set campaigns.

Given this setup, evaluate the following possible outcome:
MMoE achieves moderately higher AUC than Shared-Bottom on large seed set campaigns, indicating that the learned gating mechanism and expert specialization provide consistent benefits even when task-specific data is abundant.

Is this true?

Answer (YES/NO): NO